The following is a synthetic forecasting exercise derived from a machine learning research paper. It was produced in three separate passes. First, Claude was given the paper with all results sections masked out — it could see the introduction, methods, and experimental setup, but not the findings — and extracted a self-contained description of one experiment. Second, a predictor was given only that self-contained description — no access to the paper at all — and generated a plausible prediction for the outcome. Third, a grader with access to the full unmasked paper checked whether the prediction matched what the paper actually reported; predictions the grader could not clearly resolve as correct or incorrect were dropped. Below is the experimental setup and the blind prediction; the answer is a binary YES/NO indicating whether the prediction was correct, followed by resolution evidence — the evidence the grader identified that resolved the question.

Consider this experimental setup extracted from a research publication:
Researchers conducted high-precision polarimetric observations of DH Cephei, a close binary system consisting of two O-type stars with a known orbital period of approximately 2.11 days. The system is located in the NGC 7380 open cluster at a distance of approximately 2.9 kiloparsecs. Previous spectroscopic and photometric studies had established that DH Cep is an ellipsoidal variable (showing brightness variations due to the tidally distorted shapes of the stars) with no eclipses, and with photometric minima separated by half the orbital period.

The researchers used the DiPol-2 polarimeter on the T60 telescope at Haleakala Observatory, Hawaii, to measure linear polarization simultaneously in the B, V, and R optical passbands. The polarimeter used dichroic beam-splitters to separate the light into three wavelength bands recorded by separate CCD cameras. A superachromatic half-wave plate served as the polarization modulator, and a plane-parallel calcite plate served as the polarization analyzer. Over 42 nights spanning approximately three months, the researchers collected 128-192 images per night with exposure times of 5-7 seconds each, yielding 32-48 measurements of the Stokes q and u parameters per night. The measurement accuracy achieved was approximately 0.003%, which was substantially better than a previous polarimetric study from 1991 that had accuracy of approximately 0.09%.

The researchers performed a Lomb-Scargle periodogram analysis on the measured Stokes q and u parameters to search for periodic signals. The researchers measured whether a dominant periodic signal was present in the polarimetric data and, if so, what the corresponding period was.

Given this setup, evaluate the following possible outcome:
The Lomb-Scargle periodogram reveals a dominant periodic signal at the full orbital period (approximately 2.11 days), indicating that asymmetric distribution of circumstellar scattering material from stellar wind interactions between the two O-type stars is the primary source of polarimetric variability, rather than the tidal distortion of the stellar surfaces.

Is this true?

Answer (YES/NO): NO